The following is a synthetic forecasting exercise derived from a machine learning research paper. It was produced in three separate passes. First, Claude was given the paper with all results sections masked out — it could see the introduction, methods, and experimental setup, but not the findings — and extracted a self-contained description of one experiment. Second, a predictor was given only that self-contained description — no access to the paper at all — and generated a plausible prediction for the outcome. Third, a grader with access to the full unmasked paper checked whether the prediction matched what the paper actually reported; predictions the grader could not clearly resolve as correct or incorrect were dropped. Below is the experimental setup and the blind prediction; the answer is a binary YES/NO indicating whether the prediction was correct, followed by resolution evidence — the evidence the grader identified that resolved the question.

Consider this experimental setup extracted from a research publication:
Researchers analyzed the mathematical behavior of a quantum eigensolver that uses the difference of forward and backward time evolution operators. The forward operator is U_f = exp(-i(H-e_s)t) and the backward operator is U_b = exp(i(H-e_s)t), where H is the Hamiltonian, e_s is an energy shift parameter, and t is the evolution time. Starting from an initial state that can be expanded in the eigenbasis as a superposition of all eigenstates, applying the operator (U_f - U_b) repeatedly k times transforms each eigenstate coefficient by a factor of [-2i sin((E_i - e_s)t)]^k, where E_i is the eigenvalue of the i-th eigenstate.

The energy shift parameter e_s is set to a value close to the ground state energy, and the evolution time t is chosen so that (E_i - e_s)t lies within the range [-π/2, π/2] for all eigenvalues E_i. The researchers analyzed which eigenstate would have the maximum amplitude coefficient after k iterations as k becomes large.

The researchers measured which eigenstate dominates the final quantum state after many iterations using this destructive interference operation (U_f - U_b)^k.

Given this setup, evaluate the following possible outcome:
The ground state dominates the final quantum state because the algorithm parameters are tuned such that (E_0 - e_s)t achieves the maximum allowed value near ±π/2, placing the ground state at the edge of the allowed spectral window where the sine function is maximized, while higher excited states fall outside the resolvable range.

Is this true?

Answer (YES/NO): NO